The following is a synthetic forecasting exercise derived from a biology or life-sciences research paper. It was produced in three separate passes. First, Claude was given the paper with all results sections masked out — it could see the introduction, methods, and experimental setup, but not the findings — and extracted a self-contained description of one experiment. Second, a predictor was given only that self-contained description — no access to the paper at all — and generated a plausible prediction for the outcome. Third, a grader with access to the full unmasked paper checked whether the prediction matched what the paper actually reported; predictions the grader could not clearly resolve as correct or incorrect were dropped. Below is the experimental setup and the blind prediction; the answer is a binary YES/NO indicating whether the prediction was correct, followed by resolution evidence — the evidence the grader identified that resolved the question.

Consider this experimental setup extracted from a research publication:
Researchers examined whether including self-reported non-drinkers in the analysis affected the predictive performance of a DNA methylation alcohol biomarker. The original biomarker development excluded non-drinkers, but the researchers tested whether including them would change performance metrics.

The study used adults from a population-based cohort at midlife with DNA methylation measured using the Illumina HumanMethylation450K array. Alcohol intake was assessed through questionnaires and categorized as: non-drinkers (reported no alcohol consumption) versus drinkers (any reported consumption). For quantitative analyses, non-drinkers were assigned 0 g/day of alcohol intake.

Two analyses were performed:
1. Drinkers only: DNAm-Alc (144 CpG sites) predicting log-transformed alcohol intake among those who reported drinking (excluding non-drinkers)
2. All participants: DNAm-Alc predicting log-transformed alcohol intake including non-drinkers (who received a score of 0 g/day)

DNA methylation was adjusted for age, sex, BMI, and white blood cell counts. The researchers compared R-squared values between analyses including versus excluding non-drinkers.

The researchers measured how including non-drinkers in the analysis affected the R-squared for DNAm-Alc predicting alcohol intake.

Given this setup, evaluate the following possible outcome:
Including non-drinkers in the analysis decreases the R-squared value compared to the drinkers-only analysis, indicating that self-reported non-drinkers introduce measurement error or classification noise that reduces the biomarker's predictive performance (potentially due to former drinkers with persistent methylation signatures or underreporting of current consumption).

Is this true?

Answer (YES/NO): NO